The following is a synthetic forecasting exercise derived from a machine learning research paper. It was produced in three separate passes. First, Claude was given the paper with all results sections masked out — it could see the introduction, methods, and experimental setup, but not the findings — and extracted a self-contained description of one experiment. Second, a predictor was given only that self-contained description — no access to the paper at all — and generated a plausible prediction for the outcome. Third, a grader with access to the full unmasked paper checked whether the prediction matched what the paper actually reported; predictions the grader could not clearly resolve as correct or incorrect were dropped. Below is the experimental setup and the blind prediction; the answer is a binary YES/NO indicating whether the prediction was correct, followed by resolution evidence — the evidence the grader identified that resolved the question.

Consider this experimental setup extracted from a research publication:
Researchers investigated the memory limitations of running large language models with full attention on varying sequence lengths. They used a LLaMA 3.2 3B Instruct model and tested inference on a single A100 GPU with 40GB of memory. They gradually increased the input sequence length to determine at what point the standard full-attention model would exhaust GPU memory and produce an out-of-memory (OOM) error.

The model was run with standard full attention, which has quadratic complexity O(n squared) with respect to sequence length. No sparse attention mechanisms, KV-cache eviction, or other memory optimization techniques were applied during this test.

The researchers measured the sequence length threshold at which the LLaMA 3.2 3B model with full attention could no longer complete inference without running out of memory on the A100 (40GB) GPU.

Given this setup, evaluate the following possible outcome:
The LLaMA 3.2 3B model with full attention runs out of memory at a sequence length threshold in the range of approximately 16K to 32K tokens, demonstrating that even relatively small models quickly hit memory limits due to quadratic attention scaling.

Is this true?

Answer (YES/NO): NO